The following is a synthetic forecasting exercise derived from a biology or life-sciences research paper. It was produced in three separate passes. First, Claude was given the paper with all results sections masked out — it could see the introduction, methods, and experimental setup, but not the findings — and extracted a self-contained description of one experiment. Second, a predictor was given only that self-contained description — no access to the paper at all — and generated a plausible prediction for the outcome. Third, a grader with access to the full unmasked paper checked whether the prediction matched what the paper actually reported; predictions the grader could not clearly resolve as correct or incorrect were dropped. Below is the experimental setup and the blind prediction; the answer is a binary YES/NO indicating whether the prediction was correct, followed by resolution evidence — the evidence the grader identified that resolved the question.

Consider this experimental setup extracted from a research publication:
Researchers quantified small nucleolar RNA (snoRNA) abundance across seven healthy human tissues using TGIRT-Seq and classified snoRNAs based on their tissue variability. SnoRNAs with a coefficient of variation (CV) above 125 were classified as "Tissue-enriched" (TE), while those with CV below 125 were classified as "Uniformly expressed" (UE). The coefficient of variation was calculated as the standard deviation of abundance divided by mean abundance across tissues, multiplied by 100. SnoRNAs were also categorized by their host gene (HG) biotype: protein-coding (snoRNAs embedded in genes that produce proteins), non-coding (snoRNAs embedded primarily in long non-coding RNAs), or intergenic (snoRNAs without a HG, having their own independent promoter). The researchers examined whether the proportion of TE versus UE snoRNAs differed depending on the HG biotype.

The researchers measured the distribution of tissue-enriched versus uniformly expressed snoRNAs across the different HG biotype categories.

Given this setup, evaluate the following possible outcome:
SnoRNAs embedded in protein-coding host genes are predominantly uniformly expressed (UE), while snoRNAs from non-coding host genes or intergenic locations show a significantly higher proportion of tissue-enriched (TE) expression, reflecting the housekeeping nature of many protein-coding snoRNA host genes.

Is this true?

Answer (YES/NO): YES